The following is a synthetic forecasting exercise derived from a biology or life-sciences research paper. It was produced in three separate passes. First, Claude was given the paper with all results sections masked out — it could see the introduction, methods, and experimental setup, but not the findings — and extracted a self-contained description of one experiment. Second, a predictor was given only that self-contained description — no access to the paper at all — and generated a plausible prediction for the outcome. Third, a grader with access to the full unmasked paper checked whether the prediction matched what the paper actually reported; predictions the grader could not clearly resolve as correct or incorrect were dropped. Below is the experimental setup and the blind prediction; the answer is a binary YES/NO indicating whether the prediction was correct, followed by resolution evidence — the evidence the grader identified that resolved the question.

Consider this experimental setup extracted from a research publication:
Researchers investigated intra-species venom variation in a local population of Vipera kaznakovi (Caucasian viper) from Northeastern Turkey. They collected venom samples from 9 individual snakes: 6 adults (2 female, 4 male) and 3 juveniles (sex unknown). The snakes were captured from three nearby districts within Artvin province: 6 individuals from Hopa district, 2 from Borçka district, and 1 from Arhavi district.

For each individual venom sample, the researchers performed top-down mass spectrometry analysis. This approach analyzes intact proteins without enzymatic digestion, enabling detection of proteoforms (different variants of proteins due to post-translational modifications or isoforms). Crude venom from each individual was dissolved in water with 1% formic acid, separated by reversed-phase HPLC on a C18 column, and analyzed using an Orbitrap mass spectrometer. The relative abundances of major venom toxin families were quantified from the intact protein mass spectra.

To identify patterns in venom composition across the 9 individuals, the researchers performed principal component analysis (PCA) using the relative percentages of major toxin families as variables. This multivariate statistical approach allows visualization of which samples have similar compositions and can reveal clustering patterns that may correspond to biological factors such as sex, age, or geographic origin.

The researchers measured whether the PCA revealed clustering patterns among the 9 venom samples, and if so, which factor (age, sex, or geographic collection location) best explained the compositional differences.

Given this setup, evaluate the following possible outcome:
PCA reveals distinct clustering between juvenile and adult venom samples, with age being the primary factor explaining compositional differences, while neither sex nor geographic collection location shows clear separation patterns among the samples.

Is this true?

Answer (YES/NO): YES